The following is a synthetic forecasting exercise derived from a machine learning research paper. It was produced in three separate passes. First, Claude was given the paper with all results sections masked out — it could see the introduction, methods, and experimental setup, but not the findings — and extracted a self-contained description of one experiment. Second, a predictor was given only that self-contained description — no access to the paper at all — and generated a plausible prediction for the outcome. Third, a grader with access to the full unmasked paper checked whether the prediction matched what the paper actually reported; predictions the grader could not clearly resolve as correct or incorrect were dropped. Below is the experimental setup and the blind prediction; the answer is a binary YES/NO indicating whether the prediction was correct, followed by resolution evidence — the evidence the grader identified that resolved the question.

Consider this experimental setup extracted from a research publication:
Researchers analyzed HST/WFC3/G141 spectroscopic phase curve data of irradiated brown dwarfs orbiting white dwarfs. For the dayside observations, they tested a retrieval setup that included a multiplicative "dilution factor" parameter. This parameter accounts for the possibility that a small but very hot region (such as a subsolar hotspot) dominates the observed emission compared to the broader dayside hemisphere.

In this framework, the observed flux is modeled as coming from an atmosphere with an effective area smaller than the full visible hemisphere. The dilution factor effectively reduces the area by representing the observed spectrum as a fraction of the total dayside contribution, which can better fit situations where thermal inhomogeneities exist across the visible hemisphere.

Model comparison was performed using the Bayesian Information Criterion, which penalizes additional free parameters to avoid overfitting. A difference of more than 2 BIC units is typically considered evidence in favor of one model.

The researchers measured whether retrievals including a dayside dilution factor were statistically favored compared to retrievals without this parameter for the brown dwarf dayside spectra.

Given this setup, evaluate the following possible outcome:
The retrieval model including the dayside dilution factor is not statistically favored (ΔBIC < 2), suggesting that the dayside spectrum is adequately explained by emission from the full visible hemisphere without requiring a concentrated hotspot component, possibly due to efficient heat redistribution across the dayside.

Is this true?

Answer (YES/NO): YES